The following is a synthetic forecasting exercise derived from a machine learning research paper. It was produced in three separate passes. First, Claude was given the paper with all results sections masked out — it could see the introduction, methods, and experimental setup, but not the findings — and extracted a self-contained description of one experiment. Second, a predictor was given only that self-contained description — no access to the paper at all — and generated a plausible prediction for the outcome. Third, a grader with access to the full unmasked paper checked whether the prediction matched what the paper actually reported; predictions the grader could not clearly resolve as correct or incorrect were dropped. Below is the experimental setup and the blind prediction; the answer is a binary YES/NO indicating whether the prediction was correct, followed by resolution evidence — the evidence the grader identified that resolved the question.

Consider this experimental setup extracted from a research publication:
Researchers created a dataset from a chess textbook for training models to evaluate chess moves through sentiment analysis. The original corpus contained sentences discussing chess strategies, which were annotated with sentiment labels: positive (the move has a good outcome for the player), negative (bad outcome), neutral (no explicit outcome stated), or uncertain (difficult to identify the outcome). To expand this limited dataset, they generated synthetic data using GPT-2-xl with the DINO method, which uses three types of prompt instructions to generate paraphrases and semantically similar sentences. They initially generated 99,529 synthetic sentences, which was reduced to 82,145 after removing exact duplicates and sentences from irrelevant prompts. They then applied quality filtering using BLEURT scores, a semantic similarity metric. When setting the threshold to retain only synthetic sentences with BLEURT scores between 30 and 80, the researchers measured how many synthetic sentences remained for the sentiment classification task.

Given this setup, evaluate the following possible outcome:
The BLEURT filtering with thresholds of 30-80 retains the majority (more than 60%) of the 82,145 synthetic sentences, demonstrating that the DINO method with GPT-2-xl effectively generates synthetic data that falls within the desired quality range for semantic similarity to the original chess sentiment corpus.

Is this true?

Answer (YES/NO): NO